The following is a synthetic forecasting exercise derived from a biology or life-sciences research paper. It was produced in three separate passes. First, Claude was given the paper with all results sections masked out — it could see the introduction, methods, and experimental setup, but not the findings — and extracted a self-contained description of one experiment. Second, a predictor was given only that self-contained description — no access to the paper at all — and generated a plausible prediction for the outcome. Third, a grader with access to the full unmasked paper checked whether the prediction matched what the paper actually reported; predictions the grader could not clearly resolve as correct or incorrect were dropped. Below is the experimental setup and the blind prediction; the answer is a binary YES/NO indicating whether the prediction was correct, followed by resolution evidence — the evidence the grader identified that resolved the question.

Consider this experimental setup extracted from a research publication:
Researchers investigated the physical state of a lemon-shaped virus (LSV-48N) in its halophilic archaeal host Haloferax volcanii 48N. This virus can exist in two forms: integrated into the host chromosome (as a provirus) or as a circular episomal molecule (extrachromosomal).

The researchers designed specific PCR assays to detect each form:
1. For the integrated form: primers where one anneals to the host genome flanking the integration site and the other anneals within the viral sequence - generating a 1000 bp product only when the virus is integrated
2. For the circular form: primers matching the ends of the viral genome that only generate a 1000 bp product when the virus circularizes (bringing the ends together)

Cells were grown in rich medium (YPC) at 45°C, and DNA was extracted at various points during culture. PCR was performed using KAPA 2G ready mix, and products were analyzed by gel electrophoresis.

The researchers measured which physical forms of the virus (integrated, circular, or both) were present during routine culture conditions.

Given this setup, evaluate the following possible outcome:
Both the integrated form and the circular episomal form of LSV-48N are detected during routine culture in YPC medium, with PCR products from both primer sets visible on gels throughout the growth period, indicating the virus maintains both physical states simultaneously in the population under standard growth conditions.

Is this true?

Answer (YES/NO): YES